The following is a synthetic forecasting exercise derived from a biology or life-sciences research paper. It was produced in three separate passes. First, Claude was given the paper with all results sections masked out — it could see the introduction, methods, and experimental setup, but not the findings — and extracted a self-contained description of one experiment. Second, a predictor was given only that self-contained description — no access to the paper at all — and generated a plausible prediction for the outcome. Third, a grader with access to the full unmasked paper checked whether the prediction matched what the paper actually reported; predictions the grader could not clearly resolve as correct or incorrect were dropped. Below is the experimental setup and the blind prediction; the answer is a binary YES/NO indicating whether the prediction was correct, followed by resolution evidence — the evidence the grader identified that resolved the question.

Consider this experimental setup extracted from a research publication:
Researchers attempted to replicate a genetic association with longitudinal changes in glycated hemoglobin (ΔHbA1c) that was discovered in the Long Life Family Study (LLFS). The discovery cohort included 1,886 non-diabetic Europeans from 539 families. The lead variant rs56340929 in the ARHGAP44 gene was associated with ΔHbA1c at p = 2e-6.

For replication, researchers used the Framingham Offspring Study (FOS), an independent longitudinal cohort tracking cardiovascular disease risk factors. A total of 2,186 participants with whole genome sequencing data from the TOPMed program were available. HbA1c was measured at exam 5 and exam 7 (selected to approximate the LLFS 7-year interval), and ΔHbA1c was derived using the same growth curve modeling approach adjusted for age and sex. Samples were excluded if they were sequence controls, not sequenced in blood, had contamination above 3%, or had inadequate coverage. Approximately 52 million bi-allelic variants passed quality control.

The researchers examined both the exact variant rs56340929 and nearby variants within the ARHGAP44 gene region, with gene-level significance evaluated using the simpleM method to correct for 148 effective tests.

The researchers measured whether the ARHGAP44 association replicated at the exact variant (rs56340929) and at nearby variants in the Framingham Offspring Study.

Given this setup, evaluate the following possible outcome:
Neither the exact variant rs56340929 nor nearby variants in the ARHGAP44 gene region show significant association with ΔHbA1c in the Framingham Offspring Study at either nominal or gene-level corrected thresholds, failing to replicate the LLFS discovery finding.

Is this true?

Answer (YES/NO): NO